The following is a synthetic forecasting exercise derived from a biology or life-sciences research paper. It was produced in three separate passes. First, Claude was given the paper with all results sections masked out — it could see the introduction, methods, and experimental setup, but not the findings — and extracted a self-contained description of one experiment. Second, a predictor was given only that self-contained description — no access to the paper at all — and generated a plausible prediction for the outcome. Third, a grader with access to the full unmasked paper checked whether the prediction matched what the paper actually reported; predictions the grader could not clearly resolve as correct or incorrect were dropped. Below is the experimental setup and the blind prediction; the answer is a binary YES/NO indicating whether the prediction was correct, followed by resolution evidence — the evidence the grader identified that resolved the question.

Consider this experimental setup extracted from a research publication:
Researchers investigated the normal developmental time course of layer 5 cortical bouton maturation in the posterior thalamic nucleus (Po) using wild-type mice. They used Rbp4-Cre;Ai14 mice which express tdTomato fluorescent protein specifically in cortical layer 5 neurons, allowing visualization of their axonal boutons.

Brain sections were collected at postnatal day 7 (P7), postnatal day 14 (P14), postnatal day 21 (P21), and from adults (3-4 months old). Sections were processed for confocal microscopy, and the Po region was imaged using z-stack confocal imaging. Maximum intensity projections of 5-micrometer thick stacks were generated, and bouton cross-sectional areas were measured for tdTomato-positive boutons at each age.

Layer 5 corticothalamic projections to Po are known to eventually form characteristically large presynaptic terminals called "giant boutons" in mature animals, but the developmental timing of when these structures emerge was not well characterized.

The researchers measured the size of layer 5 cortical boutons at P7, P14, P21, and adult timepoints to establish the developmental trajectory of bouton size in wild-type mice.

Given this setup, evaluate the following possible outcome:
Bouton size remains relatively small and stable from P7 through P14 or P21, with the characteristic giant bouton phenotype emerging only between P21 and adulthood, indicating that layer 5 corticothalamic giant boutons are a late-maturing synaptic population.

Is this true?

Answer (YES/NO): NO